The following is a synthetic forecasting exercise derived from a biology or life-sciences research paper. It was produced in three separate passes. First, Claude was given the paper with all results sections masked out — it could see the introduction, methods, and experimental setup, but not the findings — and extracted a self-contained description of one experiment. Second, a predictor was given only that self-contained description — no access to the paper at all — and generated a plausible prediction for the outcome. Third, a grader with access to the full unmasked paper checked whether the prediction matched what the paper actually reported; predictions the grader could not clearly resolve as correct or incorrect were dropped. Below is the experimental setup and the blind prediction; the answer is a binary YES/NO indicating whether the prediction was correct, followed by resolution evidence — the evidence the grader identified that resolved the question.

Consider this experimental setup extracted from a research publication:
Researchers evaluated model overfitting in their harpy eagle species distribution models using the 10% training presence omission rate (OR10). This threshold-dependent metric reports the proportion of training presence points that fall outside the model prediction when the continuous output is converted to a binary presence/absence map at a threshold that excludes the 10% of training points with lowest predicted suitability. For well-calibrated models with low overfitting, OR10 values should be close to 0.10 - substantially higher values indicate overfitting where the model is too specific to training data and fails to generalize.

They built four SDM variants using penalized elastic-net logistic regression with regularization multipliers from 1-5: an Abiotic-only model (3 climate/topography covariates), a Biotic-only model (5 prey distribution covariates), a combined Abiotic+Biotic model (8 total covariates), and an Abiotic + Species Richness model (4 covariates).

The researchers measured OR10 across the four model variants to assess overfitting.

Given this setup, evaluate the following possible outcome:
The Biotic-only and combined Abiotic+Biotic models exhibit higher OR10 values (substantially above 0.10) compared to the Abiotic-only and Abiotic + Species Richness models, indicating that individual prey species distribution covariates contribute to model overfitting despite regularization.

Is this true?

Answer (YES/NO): NO